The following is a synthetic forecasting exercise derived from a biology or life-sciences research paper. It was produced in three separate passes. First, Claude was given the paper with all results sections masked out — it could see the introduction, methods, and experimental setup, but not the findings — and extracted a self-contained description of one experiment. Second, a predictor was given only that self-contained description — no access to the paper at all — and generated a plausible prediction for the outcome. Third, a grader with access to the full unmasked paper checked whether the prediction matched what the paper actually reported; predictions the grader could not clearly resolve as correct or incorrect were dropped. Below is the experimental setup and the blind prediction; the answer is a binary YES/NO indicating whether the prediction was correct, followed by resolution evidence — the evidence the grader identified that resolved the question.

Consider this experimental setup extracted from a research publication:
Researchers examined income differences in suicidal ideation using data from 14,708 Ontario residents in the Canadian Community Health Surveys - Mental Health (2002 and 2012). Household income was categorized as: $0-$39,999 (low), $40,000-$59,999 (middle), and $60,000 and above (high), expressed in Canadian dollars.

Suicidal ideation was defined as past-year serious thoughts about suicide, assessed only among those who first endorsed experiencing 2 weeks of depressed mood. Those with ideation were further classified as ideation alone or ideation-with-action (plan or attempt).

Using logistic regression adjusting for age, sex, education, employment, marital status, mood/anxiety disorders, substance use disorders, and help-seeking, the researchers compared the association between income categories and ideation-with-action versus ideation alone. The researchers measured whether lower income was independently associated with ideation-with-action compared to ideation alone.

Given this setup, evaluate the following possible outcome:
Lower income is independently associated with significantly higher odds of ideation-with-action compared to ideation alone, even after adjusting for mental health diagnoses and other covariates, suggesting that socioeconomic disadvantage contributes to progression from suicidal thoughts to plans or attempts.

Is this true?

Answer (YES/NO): YES